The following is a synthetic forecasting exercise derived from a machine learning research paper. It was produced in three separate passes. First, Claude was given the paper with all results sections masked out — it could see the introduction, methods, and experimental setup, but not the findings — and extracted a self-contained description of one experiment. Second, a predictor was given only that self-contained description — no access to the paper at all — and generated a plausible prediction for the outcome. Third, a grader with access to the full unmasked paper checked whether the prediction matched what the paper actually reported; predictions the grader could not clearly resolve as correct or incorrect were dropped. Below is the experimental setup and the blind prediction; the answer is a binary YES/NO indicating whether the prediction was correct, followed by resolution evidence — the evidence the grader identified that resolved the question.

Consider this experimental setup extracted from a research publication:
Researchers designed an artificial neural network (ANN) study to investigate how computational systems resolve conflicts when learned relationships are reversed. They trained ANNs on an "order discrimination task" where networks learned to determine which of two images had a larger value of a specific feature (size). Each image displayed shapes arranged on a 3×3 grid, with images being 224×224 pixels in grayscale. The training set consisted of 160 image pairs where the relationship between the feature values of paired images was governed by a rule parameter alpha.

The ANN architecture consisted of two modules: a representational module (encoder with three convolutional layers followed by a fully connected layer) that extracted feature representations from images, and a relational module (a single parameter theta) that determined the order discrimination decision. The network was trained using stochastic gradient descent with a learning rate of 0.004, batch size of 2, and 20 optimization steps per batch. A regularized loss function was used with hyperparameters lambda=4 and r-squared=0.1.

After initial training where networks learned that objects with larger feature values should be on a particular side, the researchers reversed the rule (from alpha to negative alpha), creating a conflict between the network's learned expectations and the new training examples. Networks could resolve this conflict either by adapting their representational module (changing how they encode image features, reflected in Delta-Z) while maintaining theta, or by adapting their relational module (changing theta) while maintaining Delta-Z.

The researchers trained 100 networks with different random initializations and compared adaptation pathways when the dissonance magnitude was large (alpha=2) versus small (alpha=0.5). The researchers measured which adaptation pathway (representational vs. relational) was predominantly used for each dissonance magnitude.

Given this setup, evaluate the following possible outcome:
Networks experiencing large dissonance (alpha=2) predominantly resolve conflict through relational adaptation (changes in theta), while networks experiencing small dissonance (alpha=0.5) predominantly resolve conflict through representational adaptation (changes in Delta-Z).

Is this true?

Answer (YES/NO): NO